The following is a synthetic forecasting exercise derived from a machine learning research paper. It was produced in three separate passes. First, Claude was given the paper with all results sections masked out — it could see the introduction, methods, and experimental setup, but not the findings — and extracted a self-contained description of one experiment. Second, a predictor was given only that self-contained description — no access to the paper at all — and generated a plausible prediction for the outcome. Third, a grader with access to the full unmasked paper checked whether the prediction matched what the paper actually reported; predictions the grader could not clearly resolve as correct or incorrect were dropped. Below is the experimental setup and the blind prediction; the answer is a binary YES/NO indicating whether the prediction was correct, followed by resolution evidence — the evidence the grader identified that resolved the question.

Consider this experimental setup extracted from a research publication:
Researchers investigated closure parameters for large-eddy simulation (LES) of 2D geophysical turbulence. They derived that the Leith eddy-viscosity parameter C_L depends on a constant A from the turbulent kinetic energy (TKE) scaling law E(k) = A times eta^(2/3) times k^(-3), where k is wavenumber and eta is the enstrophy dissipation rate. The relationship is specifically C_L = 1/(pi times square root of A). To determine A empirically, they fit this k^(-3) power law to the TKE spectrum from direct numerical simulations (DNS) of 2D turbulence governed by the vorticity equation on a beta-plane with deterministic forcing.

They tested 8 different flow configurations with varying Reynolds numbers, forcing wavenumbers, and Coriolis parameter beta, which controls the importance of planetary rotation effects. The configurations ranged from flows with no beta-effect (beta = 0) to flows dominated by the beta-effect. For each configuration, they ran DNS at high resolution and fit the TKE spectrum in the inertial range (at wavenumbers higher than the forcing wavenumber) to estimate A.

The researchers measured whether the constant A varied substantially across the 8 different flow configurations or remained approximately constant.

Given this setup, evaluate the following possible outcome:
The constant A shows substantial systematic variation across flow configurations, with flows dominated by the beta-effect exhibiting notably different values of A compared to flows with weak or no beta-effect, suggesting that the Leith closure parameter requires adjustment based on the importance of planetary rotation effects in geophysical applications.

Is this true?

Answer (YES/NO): NO